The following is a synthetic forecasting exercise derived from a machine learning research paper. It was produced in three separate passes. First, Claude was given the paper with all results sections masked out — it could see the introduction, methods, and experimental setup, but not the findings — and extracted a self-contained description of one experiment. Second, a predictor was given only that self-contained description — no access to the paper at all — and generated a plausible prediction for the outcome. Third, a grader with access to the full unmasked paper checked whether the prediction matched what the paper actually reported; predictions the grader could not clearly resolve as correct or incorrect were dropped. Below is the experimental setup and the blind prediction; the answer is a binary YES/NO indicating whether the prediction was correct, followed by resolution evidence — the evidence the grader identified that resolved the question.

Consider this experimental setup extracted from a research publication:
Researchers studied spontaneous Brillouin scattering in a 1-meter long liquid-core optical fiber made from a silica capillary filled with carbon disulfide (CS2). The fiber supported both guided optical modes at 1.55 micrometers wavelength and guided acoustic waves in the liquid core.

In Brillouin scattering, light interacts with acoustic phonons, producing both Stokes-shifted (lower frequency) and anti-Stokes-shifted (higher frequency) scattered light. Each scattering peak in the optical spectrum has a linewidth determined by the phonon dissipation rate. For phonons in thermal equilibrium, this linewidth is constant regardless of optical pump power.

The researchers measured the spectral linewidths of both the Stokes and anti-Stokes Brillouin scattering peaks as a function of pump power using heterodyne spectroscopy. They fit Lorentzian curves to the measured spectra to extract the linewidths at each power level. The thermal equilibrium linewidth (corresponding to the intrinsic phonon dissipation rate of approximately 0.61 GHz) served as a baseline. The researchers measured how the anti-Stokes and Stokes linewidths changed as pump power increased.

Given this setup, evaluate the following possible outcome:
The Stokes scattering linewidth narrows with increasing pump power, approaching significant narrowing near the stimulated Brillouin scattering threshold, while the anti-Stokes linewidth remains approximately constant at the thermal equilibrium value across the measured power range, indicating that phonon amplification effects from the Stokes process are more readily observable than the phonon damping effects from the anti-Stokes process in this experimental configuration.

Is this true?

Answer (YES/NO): NO